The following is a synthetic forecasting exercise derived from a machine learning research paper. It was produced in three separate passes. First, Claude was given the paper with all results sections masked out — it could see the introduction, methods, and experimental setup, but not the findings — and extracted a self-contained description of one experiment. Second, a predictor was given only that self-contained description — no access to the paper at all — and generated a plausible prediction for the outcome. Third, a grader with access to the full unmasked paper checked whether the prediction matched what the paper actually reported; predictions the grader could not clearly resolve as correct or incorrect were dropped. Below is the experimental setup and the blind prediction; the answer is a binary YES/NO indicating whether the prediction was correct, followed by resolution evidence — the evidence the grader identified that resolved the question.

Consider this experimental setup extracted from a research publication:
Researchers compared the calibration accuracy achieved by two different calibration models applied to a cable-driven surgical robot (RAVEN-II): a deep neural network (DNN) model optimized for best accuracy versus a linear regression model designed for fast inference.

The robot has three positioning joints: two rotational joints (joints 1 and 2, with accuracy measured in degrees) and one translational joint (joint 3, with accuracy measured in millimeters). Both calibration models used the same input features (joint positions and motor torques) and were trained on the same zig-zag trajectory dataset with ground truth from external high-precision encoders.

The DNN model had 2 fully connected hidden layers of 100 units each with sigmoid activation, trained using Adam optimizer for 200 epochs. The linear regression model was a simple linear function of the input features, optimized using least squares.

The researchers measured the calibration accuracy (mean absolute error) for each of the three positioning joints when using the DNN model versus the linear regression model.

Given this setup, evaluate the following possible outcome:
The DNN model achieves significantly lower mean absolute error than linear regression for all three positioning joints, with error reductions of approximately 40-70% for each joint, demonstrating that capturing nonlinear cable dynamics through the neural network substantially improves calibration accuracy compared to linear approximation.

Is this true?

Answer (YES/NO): NO